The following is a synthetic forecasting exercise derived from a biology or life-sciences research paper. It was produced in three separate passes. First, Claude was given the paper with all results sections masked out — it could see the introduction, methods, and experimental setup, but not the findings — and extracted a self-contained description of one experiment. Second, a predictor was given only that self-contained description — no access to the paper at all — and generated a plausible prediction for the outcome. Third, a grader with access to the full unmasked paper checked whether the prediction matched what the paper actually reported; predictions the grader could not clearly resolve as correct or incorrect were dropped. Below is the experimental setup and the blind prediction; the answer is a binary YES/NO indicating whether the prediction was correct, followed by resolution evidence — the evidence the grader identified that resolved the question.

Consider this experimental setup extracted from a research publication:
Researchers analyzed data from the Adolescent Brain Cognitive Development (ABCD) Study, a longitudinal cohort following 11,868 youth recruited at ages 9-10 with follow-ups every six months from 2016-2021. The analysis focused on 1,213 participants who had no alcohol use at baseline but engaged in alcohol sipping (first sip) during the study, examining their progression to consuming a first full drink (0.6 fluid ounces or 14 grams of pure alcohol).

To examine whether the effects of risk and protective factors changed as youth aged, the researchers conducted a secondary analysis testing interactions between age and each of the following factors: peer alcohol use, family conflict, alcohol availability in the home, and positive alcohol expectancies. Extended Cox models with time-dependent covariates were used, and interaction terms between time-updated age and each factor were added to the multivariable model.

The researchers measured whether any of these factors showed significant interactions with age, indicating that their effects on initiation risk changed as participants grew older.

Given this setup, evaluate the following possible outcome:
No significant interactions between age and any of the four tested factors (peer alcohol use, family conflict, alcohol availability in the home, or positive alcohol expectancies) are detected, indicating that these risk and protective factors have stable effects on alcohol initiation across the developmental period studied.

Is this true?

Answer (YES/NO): YES